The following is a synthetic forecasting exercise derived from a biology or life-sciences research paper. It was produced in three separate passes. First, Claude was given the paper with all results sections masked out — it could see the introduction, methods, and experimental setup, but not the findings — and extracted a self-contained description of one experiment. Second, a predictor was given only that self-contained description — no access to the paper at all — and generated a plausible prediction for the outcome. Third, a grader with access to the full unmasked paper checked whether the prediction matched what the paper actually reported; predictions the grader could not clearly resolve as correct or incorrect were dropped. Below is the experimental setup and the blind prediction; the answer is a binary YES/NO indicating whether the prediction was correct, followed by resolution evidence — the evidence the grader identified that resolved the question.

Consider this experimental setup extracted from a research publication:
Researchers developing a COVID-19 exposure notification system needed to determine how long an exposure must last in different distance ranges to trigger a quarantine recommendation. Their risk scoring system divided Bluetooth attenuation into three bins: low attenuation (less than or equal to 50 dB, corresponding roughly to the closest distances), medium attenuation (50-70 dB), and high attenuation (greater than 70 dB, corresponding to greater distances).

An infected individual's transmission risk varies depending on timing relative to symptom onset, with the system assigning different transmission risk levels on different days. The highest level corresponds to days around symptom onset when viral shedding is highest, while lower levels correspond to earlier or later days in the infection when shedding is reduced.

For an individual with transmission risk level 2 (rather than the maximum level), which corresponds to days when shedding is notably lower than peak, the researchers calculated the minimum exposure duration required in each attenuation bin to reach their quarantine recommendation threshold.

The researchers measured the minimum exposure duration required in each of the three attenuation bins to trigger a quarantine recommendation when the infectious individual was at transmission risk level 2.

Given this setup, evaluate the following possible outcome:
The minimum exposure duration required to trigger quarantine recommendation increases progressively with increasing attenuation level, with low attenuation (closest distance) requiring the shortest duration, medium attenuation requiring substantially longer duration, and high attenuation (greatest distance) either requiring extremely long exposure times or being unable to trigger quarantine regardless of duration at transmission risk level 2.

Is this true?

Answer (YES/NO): YES